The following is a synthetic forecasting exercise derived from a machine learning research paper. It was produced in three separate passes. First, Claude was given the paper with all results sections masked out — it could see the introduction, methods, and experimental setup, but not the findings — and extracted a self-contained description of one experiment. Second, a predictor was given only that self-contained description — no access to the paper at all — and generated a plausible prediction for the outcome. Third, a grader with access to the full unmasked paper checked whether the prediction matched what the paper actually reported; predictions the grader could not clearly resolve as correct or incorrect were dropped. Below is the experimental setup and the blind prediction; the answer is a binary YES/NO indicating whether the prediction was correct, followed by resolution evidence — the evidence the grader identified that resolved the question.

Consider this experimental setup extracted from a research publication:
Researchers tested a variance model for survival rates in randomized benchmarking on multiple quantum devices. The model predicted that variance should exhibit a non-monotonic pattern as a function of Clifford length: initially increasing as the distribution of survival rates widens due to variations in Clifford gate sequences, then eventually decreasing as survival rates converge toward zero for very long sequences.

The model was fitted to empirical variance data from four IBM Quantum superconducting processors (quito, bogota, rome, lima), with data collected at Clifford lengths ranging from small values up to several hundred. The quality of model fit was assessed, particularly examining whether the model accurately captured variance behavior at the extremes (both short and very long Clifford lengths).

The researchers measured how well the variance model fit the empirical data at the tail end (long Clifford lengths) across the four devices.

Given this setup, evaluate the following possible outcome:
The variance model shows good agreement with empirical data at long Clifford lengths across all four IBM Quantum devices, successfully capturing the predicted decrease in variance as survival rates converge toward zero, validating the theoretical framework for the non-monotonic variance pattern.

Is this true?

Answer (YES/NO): NO